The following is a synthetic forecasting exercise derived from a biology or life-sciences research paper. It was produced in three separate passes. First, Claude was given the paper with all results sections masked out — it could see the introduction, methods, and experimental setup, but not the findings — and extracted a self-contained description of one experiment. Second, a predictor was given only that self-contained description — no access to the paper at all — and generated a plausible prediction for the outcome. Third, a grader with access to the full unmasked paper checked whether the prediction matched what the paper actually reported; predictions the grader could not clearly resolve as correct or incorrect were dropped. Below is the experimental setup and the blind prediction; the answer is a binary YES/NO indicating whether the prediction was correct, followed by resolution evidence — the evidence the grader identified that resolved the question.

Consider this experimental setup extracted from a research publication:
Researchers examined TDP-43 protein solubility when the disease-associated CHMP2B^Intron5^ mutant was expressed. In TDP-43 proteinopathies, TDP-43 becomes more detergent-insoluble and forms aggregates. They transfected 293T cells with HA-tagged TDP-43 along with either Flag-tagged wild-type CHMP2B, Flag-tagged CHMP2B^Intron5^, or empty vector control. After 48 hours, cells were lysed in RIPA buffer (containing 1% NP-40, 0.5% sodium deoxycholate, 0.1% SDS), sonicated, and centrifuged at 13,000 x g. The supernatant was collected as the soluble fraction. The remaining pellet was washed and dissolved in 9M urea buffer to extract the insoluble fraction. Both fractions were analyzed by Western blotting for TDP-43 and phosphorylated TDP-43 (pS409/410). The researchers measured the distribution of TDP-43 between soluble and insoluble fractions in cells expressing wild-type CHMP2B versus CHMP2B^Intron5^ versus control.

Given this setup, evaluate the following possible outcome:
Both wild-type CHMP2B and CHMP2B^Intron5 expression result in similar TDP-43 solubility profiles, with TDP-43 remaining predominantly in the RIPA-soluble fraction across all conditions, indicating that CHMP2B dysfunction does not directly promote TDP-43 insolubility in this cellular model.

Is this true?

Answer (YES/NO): NO